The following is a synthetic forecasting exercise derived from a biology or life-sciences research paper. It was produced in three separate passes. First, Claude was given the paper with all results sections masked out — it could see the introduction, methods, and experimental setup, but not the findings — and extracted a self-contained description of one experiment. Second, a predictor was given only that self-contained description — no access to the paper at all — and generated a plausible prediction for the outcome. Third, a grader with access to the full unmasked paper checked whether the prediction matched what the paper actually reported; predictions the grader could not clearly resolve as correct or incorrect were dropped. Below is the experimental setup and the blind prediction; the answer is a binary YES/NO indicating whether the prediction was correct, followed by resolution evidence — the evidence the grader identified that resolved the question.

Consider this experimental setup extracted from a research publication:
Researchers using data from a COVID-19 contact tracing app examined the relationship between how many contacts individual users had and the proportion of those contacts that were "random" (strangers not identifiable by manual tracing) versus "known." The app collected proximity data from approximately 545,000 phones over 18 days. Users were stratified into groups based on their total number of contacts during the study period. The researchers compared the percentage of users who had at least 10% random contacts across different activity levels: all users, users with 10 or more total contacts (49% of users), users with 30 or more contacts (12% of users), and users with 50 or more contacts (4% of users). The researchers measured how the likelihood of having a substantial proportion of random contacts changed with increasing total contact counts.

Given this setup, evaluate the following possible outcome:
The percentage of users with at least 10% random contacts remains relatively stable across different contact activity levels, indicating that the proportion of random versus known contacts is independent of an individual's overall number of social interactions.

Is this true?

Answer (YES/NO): NO